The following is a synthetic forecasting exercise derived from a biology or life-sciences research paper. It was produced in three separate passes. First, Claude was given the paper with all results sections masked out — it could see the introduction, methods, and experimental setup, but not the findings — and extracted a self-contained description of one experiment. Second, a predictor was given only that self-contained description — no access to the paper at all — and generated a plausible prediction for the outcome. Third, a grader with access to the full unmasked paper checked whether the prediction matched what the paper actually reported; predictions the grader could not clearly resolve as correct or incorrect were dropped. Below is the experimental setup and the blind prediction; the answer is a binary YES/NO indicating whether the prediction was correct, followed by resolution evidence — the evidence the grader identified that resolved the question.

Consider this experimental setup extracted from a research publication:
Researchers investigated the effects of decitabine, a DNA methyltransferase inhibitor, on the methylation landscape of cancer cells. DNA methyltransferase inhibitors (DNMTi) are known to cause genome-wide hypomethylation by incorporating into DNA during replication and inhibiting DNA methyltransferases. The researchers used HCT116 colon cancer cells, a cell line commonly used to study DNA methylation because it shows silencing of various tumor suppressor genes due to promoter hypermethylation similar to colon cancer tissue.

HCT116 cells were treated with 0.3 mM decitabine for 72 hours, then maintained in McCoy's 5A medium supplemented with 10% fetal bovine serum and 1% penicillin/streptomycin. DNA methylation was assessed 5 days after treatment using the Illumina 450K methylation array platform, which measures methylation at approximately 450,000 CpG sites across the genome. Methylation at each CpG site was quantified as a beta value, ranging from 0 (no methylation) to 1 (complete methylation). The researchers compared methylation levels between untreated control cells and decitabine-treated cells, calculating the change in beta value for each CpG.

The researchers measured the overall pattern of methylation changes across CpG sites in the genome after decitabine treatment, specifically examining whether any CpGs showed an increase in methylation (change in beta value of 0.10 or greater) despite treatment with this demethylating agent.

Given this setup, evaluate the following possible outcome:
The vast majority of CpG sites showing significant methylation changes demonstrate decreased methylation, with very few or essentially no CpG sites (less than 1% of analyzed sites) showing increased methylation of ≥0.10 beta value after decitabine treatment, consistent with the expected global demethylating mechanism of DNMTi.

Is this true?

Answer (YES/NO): YES